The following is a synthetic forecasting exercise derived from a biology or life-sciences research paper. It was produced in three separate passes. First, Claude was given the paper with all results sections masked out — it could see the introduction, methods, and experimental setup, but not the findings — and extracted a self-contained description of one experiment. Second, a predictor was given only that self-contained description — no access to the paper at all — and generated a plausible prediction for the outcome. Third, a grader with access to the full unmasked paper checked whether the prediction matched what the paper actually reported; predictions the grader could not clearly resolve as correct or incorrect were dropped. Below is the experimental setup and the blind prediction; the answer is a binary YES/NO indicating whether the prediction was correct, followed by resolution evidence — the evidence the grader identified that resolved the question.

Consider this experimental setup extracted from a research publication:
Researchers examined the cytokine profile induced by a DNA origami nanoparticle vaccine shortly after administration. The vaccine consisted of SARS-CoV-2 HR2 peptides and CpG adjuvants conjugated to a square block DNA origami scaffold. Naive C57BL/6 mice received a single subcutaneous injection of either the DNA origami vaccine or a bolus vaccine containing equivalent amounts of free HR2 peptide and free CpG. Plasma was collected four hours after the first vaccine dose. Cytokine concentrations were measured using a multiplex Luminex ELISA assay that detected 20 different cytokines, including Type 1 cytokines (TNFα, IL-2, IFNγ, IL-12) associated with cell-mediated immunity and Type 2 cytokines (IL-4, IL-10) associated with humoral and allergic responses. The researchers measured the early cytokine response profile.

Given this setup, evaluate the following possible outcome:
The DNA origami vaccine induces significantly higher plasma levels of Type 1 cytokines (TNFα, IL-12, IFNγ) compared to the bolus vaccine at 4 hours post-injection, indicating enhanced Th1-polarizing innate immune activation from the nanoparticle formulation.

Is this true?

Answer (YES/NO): NO